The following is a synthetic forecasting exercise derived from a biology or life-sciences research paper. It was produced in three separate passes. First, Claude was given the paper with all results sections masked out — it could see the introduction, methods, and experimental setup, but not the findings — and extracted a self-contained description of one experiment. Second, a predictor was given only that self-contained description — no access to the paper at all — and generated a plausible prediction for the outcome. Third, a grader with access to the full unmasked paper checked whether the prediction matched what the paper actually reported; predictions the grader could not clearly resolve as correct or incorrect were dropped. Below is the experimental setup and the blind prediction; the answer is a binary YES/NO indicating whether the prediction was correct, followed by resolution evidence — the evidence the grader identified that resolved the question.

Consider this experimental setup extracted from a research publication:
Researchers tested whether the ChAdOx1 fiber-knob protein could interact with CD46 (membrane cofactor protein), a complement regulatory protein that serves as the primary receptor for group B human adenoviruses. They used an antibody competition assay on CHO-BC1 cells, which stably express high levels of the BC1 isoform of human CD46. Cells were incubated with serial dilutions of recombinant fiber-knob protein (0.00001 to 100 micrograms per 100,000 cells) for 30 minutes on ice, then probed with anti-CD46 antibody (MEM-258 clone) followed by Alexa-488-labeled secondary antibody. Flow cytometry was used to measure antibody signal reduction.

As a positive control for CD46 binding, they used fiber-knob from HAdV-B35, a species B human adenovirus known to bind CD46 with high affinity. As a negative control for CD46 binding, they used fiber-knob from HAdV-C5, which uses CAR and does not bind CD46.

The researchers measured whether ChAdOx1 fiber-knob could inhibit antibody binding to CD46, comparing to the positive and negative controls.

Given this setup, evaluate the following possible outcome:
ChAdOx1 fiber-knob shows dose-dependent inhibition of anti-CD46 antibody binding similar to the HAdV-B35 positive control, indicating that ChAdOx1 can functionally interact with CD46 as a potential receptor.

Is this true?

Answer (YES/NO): NO